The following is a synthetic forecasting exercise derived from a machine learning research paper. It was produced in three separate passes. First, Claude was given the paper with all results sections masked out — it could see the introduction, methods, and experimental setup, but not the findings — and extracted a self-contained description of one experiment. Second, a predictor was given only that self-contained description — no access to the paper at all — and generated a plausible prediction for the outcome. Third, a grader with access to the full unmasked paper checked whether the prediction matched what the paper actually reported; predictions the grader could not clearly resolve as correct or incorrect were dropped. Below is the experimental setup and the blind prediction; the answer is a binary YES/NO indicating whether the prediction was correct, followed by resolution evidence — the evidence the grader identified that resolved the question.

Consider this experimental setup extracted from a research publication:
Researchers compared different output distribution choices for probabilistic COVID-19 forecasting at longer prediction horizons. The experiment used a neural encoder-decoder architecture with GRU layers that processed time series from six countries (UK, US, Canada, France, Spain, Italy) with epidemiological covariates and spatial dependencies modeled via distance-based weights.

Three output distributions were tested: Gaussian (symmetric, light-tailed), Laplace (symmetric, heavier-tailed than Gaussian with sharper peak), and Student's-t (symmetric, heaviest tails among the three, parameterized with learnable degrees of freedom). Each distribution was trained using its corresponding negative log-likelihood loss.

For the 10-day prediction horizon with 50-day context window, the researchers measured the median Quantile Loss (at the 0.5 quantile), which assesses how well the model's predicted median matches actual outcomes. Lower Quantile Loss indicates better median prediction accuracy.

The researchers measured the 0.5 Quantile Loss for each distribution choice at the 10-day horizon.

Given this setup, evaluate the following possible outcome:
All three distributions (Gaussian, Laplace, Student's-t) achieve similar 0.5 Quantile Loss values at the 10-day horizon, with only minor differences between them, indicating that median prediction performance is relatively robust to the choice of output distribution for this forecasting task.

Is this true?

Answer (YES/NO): NO